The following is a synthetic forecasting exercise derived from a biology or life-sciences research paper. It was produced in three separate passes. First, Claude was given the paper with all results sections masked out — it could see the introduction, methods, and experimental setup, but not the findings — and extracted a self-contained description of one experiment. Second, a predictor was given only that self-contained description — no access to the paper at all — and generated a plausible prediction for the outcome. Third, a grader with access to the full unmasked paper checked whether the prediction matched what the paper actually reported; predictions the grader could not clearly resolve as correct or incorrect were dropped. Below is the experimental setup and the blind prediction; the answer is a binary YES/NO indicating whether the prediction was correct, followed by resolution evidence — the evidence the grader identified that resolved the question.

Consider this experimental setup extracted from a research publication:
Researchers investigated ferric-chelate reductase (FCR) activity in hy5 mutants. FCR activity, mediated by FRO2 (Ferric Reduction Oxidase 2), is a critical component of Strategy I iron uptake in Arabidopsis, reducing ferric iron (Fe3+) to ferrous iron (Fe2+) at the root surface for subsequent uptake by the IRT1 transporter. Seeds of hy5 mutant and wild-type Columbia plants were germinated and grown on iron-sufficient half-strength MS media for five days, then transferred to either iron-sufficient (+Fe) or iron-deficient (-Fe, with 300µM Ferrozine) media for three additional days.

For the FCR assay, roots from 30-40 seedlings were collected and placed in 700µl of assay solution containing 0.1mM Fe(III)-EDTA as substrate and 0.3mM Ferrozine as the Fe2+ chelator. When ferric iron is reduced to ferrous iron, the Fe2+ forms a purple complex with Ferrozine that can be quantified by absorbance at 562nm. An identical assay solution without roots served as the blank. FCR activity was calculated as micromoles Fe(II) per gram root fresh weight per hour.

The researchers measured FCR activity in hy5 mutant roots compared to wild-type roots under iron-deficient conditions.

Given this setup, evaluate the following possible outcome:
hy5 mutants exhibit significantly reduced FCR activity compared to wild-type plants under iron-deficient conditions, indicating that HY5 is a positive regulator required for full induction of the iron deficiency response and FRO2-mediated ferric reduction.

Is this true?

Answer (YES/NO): YES